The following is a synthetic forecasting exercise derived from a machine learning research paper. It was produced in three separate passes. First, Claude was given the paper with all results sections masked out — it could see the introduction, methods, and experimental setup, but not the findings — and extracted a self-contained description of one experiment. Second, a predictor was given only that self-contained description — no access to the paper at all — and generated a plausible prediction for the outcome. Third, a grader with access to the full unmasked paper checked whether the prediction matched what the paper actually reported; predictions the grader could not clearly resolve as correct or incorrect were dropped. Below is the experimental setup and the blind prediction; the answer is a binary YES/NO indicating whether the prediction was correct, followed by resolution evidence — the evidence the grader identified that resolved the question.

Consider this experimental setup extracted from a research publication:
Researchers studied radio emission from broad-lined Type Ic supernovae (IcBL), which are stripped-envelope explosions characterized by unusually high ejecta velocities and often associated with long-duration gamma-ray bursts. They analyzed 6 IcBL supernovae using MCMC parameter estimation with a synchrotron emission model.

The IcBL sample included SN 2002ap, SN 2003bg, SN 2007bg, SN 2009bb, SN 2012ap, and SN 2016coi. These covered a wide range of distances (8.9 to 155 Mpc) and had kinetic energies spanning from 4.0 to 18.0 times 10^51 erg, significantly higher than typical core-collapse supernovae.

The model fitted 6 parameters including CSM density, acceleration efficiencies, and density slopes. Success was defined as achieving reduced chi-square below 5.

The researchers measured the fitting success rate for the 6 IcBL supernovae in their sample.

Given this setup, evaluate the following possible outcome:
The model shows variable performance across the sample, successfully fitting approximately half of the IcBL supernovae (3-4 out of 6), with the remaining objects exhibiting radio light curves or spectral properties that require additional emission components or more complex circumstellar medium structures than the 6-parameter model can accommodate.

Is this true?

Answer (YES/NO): NO